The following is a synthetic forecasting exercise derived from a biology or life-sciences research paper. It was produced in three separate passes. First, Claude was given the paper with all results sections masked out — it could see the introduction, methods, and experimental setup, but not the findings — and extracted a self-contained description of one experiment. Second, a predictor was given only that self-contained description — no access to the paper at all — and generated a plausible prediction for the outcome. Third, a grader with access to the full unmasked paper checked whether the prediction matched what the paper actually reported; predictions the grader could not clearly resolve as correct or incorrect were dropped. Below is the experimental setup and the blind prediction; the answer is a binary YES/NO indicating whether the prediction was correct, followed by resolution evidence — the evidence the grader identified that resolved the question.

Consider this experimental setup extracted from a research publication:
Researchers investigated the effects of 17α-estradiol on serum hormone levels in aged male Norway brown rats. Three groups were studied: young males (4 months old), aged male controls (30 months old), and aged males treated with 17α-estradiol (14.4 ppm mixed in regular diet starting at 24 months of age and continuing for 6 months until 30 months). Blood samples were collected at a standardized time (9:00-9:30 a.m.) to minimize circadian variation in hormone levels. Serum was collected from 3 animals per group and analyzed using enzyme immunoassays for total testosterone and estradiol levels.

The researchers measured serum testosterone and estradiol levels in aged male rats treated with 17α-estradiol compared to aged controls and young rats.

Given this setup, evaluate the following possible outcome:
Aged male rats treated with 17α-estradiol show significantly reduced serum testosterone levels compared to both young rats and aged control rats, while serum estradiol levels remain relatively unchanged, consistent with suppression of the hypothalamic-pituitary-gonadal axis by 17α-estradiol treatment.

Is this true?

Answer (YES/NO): NO